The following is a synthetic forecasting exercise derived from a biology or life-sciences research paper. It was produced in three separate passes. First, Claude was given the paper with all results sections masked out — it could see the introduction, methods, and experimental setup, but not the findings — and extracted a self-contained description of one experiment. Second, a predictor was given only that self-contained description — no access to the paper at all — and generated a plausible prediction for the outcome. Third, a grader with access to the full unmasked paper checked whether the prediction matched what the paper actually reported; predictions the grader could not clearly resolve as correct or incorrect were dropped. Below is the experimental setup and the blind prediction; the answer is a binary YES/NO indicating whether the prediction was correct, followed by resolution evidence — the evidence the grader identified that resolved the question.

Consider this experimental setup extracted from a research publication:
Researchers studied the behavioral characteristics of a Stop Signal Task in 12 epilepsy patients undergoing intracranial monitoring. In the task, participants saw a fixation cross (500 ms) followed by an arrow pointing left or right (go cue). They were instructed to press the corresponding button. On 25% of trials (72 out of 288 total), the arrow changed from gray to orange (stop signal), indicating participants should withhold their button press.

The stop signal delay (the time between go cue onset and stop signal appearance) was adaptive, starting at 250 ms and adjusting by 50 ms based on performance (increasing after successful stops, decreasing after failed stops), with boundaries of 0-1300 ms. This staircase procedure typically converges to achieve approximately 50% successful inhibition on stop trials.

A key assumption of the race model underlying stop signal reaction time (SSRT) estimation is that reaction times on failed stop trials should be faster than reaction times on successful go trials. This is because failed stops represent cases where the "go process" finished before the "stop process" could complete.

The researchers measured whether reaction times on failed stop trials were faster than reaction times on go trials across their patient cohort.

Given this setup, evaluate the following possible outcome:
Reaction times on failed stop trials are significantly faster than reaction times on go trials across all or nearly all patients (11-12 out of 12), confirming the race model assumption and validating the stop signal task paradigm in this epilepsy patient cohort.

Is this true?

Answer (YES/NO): NO